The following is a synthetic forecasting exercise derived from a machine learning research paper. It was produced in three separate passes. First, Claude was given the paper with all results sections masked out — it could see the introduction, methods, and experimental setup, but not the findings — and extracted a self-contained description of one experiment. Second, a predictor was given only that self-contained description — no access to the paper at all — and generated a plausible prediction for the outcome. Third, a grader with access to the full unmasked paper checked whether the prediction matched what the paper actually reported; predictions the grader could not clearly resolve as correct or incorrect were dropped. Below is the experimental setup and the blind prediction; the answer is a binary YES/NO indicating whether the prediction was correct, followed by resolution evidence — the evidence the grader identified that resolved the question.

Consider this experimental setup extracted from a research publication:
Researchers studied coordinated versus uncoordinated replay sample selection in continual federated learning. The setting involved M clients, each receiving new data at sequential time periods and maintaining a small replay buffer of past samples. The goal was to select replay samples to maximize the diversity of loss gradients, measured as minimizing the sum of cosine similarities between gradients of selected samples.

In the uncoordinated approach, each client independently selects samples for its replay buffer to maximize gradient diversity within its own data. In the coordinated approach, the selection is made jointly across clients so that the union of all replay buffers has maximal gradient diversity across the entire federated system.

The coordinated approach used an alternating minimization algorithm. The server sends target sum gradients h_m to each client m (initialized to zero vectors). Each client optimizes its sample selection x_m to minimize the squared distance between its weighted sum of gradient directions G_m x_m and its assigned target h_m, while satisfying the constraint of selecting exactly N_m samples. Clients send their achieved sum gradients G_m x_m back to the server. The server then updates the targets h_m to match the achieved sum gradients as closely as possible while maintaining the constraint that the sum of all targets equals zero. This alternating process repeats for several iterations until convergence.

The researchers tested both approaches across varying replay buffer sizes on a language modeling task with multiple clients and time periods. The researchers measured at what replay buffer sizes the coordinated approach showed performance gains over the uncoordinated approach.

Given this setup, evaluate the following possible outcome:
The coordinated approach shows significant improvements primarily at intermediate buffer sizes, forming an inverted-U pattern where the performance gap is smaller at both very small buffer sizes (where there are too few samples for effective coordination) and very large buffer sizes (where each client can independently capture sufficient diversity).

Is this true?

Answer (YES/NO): NO